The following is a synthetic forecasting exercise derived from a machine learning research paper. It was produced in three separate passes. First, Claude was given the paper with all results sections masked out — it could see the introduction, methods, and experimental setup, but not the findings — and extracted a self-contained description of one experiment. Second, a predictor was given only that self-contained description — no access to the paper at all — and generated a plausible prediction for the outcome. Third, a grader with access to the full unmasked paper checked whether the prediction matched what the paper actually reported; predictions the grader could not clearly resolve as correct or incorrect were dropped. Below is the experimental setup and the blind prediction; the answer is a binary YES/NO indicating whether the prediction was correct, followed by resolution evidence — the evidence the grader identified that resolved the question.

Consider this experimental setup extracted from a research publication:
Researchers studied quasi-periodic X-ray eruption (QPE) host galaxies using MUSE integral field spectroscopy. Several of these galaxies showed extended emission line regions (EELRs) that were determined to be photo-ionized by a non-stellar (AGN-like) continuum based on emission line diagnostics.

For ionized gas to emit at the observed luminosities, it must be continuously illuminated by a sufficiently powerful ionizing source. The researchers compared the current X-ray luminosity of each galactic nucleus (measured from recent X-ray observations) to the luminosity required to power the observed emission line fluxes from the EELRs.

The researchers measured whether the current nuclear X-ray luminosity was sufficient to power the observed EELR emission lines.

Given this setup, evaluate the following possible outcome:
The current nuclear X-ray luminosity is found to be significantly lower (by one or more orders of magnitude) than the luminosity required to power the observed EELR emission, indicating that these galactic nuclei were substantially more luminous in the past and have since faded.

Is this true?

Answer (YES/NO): NO